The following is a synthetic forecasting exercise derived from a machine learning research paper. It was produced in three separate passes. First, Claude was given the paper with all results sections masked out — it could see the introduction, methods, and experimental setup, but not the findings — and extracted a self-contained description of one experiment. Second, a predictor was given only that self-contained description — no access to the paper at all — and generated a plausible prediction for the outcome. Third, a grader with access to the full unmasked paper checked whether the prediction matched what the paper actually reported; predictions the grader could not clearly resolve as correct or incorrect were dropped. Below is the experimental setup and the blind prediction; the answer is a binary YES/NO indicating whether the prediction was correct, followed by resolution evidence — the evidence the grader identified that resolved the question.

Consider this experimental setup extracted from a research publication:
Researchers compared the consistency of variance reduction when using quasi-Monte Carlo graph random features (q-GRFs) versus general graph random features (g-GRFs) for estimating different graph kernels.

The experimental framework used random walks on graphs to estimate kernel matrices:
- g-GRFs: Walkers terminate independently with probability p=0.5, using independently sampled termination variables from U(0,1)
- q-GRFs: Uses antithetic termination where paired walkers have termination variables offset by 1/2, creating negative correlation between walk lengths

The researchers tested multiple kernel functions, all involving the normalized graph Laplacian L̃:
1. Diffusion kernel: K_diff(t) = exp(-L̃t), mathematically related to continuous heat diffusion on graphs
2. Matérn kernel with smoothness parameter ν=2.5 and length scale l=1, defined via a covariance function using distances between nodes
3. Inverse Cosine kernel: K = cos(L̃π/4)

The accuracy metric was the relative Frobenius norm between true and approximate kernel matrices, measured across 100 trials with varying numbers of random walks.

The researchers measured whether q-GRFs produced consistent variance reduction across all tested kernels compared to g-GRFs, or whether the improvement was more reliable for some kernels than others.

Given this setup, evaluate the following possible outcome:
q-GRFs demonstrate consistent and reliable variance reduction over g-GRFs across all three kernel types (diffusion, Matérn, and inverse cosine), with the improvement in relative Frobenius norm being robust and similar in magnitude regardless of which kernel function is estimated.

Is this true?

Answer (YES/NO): NO